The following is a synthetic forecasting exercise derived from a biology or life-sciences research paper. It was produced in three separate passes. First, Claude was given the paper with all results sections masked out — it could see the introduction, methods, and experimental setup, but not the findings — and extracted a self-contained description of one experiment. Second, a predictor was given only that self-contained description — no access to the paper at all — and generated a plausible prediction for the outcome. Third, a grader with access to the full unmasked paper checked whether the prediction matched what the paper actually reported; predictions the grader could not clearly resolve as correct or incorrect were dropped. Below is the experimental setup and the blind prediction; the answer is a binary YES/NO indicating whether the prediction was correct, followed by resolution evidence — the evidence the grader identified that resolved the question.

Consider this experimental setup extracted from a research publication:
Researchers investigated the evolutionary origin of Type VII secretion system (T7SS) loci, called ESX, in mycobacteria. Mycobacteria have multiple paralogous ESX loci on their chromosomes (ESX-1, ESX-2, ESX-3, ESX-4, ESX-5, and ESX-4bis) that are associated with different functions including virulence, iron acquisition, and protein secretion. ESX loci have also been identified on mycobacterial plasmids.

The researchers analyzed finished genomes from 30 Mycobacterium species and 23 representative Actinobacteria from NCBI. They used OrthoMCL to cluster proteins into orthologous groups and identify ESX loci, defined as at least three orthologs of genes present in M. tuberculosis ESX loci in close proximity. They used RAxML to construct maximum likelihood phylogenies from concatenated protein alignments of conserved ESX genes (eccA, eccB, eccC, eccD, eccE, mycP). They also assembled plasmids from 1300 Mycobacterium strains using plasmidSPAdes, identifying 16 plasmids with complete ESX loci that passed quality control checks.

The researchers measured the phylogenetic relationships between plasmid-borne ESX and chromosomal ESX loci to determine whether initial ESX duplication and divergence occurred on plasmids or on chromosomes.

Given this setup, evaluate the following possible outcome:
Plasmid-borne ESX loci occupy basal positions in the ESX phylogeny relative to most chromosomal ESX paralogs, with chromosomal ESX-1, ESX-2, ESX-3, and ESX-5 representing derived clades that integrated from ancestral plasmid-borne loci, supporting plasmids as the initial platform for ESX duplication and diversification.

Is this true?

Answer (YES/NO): YES